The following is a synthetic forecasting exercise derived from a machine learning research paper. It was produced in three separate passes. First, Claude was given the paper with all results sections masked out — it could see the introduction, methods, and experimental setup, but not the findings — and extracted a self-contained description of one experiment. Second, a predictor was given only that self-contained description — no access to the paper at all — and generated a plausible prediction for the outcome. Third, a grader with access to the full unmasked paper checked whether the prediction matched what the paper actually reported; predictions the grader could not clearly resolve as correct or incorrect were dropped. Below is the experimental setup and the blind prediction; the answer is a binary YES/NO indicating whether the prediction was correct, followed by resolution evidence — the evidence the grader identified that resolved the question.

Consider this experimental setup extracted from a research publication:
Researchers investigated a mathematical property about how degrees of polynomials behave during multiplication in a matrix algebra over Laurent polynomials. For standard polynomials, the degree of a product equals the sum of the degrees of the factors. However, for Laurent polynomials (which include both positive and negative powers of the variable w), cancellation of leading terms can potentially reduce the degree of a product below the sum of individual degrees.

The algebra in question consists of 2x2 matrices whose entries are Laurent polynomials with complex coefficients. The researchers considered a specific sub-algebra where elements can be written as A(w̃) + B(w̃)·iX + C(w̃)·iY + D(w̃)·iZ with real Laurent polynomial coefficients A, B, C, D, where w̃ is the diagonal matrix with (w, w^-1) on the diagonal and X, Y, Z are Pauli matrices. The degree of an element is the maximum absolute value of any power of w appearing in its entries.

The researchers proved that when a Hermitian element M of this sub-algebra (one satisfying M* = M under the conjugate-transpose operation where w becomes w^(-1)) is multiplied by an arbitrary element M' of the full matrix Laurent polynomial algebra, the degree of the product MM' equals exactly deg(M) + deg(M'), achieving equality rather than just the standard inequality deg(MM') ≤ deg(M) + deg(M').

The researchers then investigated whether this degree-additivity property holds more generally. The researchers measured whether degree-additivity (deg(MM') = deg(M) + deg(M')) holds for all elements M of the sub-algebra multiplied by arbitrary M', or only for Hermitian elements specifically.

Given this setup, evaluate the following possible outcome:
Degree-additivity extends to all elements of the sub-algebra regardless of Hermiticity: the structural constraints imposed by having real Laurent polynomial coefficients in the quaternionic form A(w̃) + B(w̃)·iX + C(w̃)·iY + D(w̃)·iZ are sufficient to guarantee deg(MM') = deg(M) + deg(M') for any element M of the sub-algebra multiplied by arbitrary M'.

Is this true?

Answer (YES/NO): NO